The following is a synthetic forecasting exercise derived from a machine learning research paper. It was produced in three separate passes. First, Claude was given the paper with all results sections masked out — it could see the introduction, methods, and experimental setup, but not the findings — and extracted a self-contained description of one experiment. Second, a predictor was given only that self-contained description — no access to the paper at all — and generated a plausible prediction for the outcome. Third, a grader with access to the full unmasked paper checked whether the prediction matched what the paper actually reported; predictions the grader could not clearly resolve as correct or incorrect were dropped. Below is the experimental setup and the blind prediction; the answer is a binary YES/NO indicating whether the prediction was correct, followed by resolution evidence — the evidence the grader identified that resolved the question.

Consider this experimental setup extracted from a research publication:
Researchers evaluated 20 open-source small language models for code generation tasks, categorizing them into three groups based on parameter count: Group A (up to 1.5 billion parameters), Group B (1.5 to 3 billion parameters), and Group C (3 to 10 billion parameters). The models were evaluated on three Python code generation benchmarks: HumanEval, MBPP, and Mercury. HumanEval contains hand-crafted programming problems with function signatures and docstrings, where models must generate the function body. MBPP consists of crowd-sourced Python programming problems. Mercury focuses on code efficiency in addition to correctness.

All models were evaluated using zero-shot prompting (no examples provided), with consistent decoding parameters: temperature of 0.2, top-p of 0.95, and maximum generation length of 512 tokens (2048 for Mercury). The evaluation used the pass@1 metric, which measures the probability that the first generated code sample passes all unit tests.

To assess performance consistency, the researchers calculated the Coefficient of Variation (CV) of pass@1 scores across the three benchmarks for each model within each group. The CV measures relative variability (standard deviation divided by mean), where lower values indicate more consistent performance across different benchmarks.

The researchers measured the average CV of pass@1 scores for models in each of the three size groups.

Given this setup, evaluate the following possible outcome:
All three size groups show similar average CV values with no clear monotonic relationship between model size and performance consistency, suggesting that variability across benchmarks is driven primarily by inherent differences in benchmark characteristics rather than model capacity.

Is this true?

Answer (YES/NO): NO